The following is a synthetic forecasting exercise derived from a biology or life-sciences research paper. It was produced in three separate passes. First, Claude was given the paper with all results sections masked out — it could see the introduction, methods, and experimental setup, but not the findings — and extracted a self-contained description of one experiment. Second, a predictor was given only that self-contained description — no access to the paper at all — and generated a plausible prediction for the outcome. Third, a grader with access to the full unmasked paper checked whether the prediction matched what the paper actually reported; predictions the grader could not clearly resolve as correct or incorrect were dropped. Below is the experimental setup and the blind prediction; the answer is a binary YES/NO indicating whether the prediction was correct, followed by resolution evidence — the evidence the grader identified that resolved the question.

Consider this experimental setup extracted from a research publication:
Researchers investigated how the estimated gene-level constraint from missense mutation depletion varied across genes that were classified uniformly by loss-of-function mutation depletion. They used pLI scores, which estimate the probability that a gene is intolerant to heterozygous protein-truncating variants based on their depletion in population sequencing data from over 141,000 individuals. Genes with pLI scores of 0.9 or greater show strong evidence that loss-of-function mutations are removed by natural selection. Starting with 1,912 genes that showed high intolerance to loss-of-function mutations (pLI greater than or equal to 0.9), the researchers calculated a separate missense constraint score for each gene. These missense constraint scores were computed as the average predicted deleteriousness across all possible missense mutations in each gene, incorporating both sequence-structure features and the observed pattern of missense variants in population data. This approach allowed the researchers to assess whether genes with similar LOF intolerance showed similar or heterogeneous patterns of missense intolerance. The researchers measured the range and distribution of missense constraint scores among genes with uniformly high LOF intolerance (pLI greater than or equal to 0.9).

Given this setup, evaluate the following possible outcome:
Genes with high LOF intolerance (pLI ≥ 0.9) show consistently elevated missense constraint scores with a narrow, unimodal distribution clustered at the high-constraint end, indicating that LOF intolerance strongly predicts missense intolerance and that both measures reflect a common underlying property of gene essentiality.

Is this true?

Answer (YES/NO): NO